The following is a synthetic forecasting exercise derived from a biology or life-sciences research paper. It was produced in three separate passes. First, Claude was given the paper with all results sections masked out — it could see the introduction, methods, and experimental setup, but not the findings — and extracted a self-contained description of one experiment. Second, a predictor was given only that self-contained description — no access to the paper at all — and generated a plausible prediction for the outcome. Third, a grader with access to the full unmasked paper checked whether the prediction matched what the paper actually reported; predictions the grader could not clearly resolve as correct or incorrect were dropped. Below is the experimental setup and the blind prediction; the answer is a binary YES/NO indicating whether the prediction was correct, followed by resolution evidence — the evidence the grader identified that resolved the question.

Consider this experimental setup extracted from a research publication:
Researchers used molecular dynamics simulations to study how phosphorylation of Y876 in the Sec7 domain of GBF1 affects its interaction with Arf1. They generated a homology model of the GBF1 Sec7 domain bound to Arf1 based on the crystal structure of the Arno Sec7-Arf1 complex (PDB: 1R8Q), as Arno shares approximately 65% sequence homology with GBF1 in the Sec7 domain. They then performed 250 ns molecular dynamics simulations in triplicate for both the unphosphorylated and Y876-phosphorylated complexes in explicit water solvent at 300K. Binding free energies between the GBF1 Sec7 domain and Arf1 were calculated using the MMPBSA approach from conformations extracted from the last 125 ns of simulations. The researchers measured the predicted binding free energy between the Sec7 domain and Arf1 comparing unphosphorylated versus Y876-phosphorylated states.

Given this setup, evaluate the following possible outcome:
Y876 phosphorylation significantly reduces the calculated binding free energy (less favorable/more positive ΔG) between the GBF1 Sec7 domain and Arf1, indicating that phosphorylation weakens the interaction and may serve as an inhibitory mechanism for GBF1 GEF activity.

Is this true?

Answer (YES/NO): NO